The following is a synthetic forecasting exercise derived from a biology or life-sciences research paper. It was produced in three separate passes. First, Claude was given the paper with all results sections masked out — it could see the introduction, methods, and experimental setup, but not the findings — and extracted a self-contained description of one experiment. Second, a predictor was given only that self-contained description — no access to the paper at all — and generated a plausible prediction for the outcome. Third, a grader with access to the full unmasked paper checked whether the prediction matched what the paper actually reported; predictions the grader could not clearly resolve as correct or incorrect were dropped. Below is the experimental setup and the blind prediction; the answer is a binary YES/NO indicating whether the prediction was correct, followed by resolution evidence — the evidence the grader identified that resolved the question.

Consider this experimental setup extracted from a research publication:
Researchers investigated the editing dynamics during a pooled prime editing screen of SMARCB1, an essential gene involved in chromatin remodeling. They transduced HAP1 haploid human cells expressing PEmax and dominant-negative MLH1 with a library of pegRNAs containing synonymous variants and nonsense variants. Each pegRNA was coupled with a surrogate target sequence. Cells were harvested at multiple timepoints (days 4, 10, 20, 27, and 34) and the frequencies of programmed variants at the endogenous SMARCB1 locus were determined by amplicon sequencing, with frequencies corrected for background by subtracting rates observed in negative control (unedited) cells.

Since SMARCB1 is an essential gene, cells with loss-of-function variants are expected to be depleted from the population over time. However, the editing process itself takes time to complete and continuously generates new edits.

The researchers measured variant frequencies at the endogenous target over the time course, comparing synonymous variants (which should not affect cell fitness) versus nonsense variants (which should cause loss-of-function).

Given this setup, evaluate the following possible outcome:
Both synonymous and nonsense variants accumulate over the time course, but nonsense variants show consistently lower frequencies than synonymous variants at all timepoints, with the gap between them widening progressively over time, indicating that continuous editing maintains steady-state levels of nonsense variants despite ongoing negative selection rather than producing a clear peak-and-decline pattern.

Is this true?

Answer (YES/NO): NO